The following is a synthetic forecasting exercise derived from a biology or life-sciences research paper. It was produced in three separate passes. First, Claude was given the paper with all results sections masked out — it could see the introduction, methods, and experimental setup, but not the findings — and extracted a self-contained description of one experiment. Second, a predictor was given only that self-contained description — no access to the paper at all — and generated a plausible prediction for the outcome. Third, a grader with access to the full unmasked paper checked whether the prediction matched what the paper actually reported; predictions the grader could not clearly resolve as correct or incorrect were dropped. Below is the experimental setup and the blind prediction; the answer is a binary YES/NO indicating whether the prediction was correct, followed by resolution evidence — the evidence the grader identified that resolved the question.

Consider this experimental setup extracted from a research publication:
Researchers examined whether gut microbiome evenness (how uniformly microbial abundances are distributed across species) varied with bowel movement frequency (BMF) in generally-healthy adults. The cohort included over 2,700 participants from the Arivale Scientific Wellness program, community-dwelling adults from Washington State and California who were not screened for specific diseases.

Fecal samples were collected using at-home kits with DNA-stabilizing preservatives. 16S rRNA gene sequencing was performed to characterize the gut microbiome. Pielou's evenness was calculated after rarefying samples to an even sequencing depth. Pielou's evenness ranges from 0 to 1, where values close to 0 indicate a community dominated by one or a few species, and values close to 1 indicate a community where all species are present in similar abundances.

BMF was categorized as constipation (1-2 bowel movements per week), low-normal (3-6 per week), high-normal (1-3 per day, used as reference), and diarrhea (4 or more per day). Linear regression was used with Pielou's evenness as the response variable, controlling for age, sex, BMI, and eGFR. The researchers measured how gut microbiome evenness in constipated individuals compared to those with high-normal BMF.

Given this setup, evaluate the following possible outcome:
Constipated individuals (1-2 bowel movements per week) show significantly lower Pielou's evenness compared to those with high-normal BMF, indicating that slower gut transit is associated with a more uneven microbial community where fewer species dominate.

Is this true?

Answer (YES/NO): YES